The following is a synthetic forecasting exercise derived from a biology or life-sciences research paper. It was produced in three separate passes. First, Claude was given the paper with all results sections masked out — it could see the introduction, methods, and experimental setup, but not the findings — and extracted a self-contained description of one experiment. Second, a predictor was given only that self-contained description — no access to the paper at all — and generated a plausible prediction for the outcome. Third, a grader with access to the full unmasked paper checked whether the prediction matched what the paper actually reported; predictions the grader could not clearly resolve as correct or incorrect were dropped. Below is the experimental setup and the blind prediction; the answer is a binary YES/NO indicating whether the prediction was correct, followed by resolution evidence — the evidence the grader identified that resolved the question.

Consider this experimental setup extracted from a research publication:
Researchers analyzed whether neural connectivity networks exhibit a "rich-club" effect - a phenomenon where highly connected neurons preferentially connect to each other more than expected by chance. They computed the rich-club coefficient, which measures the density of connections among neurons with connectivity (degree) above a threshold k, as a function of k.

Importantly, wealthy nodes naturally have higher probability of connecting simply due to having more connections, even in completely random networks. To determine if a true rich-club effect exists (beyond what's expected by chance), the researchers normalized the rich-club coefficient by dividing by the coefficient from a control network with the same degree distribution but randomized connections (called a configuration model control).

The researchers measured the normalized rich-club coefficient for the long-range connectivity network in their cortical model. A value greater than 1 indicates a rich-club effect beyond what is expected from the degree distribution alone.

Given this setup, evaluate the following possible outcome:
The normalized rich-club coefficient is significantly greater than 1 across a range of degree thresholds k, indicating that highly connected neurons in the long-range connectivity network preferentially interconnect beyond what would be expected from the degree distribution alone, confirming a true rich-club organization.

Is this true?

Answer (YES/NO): NO